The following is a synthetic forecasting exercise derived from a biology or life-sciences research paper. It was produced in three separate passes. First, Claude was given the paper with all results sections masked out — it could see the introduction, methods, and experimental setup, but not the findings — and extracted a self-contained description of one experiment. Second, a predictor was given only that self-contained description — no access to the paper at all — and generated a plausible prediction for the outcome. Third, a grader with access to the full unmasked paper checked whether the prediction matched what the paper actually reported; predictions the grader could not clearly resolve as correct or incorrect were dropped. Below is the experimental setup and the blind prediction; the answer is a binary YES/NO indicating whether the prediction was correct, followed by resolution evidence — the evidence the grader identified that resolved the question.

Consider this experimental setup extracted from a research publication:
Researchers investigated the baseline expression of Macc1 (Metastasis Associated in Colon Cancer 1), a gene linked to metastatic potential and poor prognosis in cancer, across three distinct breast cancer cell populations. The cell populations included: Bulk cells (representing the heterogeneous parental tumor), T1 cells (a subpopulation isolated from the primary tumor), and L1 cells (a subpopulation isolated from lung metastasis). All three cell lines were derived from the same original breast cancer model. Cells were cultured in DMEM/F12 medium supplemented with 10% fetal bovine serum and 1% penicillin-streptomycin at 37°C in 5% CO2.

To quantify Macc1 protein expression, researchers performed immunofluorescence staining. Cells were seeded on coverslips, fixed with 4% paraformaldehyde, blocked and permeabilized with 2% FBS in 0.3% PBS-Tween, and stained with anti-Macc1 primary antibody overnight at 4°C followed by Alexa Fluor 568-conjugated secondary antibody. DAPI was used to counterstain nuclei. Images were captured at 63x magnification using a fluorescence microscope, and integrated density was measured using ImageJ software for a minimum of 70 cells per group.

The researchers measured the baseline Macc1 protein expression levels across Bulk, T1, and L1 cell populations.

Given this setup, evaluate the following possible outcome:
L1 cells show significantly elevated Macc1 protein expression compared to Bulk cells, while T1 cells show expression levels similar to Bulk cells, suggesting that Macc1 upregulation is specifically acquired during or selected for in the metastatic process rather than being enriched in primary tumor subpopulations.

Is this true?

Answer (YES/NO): NO